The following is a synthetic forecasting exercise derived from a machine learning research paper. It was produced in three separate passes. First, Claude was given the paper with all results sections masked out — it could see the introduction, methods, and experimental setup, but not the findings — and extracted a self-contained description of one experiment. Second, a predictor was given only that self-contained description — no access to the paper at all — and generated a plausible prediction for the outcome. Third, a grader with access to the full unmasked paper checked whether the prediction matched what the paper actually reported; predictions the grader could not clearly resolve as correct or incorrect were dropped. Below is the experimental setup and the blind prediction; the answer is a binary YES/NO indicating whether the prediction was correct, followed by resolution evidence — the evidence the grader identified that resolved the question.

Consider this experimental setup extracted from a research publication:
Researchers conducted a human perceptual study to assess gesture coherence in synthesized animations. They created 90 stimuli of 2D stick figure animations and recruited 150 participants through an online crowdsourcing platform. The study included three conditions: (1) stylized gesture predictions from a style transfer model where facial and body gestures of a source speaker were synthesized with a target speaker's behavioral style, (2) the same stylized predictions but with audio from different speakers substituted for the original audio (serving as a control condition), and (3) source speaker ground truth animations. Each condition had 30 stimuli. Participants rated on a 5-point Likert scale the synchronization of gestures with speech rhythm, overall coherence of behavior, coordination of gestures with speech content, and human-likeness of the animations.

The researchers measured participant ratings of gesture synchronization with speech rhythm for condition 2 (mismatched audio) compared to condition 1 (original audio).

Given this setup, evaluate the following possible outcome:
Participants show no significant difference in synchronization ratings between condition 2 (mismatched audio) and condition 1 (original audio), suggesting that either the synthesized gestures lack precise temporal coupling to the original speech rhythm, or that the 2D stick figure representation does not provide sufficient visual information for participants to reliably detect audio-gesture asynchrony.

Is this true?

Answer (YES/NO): NO